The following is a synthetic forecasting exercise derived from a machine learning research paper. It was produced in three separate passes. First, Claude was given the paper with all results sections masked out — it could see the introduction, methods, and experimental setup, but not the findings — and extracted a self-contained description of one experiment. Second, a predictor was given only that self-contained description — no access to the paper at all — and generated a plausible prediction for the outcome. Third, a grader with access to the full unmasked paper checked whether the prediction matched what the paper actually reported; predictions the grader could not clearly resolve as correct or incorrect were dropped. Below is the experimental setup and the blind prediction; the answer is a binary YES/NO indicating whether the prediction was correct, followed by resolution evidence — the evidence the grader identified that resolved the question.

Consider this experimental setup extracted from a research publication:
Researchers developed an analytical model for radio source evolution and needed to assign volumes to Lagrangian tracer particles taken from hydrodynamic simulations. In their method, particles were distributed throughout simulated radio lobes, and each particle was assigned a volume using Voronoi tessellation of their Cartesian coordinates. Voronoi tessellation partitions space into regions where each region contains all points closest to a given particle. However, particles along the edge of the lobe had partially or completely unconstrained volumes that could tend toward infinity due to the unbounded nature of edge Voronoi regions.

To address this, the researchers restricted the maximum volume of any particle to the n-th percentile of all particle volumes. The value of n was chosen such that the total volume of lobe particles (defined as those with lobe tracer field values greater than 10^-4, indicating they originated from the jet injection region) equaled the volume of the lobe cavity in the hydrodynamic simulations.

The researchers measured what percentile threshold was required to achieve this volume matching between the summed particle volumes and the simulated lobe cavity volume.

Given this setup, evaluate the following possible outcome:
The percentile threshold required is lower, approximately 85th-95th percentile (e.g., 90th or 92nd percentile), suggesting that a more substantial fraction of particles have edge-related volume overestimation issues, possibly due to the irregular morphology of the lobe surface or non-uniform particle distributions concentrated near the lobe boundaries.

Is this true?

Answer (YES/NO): NO